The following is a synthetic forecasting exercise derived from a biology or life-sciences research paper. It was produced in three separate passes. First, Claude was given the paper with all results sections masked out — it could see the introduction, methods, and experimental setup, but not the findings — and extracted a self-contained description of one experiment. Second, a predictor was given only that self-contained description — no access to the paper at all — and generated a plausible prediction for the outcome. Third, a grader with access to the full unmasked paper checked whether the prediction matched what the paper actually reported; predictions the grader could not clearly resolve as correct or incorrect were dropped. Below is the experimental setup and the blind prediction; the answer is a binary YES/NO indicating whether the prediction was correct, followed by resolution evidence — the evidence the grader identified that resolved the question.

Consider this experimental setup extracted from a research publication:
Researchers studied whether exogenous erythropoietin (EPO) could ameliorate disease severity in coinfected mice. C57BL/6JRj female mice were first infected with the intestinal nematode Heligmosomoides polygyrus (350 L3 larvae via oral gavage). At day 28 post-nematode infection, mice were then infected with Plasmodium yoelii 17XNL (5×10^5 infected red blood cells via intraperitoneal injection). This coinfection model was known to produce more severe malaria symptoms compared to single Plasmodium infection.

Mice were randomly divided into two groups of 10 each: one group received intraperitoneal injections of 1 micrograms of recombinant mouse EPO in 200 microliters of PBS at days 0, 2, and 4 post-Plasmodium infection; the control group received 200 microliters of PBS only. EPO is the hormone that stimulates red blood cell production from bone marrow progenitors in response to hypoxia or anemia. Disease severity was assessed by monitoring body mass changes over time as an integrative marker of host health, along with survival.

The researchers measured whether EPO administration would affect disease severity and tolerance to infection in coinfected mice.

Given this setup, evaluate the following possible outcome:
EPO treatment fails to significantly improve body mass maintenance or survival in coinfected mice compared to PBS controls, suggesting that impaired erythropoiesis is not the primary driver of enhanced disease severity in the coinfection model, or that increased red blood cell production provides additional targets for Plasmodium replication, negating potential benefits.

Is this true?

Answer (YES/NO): NO